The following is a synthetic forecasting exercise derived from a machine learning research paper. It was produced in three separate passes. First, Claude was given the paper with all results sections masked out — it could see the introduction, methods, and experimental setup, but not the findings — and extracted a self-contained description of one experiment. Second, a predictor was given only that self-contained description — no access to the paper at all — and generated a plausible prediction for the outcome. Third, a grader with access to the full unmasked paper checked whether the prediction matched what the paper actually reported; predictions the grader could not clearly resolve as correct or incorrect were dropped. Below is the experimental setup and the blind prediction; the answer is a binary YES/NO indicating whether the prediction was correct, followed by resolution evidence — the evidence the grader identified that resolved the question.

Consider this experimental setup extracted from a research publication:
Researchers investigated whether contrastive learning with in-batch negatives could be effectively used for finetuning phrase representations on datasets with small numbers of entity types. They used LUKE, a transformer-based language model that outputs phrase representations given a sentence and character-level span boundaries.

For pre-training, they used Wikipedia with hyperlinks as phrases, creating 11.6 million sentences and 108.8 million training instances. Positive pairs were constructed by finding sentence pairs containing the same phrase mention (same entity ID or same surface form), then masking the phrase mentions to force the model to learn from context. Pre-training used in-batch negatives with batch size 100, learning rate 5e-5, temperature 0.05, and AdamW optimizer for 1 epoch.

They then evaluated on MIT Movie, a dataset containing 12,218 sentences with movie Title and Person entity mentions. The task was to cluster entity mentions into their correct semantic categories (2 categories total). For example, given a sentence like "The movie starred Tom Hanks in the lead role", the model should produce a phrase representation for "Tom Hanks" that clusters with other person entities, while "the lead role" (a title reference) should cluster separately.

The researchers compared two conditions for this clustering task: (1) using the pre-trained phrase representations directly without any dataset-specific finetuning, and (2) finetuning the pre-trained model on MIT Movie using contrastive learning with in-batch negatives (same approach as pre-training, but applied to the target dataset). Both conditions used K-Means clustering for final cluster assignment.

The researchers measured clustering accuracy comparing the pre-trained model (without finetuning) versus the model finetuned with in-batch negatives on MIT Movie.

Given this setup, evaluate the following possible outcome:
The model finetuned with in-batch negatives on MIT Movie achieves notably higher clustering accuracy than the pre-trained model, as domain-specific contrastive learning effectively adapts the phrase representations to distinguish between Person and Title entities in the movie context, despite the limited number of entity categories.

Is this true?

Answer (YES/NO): NO